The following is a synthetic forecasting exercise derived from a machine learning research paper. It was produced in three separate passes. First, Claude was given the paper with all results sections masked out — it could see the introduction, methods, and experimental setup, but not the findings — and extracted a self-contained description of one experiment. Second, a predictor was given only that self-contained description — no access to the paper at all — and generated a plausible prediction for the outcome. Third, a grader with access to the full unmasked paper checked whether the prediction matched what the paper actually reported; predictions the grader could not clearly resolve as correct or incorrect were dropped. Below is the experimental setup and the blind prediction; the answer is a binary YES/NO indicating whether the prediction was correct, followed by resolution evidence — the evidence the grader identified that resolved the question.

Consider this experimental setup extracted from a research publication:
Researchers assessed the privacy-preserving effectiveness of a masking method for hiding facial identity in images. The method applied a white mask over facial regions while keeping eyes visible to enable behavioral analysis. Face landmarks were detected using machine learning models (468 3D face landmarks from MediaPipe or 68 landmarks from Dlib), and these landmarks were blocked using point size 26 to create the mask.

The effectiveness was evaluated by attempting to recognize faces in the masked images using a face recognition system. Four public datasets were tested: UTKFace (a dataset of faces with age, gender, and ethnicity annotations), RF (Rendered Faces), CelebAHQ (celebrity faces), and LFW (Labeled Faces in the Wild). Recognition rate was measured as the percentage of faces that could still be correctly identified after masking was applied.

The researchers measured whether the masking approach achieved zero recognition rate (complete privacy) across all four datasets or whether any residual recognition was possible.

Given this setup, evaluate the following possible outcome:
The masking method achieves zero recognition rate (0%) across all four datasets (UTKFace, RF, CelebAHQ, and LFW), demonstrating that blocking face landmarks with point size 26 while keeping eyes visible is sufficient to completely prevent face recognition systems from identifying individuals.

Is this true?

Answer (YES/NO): NO